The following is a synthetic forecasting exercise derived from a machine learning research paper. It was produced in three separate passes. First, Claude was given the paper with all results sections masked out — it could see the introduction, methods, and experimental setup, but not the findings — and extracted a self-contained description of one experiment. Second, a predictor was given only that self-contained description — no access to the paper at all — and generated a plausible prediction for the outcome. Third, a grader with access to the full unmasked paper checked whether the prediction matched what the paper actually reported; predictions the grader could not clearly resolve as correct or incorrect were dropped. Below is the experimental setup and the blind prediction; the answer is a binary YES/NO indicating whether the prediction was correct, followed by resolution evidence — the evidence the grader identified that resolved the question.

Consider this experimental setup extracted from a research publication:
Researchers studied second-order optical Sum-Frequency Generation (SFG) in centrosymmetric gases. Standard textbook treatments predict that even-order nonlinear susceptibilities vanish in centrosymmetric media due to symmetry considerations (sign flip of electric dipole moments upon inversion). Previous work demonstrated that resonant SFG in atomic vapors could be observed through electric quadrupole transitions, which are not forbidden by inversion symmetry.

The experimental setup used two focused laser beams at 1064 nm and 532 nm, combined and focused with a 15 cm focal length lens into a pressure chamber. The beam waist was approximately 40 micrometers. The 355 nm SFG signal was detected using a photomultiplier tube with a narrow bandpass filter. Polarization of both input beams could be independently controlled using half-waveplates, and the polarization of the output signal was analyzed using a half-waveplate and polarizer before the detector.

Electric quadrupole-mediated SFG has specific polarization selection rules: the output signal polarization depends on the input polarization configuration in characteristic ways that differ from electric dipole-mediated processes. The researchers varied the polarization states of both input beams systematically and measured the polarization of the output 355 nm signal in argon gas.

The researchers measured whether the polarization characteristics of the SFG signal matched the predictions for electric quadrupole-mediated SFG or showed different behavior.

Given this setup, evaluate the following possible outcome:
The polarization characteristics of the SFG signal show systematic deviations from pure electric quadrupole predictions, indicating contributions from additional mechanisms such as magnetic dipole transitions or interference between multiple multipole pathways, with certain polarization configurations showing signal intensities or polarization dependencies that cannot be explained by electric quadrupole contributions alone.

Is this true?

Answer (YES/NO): NO